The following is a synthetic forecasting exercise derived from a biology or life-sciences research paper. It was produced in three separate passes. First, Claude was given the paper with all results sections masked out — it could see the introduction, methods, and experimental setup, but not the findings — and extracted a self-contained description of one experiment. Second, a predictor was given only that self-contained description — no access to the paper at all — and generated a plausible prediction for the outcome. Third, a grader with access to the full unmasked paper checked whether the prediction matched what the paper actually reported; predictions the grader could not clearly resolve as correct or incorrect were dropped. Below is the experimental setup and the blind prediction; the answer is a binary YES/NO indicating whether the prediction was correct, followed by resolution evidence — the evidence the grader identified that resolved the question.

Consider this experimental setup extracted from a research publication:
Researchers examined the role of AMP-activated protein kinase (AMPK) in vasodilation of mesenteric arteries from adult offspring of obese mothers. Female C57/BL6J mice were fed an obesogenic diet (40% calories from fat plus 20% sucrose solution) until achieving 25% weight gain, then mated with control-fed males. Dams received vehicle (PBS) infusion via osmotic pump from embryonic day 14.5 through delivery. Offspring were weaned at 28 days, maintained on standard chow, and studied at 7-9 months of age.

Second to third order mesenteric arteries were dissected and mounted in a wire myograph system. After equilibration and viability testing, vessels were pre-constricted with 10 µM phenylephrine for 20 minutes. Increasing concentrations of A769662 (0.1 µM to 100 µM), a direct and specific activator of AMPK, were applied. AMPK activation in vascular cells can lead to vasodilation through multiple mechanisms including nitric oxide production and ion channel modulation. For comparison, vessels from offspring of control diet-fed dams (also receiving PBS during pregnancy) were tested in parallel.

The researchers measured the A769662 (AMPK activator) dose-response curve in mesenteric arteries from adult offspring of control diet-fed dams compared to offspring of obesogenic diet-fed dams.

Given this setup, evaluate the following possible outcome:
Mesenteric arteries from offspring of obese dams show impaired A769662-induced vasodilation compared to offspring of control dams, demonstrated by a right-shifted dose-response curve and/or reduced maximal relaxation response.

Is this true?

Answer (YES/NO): NO